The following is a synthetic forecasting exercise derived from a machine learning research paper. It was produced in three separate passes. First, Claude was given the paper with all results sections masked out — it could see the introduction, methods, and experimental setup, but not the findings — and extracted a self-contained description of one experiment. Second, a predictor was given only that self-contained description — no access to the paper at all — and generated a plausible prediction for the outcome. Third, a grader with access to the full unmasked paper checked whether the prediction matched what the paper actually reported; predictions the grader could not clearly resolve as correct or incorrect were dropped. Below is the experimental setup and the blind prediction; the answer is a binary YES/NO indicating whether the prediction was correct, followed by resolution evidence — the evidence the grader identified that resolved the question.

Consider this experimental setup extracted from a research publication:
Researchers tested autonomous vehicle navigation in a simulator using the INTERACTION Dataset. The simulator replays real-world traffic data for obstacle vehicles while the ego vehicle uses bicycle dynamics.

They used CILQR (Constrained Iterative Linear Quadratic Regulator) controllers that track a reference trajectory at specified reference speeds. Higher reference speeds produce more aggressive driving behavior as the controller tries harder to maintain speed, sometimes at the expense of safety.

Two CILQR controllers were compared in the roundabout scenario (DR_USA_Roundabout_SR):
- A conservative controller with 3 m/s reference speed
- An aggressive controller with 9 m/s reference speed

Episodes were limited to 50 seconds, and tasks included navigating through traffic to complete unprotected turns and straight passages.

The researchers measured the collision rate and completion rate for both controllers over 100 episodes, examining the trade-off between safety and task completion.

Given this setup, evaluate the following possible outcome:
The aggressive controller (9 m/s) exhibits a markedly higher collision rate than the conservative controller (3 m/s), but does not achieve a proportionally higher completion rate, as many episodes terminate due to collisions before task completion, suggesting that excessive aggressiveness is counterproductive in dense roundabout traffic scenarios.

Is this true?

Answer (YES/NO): YES